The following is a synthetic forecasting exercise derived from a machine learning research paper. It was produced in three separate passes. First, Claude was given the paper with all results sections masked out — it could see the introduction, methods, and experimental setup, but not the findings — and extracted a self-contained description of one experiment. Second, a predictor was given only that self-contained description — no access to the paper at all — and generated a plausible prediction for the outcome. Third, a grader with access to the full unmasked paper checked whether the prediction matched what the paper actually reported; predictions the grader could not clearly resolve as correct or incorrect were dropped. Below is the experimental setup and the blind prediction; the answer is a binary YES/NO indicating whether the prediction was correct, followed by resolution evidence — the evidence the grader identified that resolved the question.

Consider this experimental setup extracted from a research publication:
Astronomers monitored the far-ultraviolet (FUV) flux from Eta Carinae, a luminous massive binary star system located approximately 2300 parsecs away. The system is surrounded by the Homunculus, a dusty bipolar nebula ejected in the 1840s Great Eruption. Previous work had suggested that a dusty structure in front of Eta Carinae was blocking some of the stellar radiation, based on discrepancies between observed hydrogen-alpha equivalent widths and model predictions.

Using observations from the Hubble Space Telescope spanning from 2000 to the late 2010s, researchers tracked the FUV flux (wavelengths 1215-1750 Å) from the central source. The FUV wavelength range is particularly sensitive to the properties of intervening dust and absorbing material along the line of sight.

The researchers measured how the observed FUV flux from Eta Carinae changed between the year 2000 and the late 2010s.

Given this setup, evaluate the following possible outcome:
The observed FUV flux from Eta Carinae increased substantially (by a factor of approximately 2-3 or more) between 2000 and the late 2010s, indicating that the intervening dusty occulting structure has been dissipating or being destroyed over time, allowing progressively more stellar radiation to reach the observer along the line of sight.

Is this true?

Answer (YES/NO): YES